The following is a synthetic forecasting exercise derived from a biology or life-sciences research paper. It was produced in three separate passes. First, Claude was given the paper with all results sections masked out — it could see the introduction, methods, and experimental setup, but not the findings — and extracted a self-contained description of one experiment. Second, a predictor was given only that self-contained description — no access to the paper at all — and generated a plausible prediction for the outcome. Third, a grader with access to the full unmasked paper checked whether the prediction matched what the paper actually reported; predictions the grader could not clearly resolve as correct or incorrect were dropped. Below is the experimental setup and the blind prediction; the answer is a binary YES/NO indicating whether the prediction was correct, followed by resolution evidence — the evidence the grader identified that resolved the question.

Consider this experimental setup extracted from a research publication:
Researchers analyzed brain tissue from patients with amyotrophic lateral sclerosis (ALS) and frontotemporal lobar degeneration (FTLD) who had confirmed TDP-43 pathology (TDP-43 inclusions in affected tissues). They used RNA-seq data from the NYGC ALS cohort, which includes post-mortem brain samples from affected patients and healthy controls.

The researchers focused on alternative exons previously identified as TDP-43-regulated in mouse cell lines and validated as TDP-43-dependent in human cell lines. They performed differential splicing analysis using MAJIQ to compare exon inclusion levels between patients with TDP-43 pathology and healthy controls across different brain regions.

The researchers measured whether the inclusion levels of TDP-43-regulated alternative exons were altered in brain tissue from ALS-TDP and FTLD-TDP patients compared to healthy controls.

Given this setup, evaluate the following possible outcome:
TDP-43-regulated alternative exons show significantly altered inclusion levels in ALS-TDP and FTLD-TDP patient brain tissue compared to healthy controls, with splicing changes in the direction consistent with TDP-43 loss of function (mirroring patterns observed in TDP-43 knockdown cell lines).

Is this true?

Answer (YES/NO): NO